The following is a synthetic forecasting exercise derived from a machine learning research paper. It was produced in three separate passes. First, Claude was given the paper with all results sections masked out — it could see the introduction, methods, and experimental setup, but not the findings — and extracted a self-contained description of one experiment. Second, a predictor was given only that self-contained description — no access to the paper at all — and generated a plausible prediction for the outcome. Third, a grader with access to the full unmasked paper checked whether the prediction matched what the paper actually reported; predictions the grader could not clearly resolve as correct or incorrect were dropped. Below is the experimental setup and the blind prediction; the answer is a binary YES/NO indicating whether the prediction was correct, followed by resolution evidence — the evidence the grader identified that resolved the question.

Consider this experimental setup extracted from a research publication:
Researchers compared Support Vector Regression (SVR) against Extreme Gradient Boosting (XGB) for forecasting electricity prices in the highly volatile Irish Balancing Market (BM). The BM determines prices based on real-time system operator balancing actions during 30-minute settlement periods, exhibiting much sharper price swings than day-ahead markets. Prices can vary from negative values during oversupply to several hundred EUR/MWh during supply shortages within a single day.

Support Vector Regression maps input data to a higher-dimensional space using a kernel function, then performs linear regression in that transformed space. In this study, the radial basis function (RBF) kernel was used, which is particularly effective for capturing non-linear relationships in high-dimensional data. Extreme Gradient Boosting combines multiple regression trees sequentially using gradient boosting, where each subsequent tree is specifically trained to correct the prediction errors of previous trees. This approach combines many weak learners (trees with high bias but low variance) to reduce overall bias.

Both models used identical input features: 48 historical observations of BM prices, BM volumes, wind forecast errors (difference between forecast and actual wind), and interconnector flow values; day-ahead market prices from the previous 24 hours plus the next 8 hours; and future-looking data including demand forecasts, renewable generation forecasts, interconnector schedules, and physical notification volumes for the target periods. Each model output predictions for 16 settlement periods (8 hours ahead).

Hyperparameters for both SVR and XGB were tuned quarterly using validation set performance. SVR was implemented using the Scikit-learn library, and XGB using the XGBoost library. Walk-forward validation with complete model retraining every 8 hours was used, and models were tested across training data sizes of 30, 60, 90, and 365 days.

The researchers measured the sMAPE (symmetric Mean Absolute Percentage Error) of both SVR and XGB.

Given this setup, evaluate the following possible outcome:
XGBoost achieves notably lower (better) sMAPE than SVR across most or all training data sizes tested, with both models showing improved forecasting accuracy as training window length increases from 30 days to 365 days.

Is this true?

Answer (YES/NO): YES